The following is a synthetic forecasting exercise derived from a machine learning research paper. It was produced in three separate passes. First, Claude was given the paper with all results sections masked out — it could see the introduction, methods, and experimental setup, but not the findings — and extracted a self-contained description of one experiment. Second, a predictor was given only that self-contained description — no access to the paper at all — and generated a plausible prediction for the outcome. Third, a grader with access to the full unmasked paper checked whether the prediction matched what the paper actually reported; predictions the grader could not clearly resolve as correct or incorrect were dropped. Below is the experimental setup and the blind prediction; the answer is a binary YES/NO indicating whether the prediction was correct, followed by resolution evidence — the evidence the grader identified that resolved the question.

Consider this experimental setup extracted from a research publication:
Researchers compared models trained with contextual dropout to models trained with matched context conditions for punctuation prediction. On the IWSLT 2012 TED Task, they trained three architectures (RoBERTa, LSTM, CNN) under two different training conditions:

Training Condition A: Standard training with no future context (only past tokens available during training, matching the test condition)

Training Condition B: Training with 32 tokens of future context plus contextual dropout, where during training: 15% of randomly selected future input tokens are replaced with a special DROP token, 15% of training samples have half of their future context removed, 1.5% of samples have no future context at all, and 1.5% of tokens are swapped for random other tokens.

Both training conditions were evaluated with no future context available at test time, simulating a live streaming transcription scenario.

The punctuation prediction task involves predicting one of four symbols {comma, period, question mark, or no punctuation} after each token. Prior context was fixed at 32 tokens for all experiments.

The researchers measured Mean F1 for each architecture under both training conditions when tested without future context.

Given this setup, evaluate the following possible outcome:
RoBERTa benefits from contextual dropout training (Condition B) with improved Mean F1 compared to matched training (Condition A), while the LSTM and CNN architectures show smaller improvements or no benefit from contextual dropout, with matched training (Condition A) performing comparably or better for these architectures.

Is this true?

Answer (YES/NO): NO